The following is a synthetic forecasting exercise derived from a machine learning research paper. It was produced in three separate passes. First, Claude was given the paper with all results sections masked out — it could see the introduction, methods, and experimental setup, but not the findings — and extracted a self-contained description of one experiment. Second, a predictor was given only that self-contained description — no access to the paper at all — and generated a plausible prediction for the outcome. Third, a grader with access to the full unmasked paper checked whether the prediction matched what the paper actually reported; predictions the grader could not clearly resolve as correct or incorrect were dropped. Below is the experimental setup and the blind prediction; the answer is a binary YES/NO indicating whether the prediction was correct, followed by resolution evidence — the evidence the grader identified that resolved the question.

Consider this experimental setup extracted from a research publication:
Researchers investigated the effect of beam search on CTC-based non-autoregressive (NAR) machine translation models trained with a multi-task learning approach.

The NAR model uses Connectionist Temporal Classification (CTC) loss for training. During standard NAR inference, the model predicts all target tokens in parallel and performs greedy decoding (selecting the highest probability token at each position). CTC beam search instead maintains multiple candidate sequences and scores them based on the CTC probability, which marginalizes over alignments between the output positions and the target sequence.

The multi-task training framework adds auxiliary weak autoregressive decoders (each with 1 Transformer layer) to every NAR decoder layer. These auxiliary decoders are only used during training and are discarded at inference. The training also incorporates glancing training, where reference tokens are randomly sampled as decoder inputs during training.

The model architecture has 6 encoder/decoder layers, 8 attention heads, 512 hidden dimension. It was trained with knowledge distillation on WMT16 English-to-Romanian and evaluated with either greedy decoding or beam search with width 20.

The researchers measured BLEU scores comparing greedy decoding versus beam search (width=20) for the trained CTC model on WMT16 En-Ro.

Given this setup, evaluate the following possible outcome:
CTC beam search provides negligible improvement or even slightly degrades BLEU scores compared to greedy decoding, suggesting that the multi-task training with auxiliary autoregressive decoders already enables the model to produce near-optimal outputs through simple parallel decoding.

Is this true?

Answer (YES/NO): NO